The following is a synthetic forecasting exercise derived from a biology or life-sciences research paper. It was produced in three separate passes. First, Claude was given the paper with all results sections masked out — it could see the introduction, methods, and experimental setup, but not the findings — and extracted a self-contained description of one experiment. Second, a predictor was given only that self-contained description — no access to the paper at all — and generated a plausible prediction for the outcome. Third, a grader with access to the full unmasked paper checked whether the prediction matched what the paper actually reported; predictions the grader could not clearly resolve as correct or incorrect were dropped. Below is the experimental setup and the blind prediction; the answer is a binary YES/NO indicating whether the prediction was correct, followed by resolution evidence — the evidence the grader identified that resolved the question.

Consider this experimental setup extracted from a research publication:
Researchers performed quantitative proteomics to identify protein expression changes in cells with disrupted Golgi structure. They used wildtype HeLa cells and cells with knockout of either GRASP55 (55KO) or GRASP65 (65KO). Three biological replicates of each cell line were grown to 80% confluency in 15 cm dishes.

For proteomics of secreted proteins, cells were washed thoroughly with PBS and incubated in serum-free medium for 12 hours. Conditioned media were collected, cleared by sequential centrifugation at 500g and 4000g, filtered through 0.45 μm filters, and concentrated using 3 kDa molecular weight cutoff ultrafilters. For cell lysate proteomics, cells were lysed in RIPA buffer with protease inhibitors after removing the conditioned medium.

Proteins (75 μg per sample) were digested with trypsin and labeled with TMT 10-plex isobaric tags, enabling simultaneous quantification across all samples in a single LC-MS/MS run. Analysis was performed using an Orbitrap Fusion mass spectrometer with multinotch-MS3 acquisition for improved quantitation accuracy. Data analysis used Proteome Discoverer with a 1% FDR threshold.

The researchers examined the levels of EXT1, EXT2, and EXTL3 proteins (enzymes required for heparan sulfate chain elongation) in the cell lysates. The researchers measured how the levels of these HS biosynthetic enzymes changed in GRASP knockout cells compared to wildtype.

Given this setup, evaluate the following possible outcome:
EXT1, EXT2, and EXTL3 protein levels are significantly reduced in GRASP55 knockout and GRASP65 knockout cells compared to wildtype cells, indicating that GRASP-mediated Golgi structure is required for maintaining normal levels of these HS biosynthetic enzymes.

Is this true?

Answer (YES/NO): NO